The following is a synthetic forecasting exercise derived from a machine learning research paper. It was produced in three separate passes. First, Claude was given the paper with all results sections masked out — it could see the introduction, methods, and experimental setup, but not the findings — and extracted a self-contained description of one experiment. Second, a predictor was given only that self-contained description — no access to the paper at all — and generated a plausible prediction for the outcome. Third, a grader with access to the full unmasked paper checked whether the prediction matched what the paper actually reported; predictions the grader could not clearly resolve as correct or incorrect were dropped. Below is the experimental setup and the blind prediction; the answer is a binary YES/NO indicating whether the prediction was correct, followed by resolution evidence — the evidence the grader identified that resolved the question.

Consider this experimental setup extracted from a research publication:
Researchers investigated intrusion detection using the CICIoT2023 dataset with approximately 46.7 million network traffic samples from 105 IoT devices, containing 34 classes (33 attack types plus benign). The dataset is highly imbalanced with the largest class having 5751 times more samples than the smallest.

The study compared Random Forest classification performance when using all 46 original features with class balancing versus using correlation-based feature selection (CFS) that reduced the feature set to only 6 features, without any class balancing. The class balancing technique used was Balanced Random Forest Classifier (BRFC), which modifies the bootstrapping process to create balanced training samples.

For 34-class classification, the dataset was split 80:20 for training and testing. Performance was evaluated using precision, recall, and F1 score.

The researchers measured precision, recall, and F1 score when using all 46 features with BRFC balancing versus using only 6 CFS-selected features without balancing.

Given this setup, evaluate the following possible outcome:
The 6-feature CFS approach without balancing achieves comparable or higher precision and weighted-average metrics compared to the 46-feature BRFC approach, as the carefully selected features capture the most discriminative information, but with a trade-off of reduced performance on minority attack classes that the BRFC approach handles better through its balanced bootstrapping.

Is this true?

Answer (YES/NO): NO